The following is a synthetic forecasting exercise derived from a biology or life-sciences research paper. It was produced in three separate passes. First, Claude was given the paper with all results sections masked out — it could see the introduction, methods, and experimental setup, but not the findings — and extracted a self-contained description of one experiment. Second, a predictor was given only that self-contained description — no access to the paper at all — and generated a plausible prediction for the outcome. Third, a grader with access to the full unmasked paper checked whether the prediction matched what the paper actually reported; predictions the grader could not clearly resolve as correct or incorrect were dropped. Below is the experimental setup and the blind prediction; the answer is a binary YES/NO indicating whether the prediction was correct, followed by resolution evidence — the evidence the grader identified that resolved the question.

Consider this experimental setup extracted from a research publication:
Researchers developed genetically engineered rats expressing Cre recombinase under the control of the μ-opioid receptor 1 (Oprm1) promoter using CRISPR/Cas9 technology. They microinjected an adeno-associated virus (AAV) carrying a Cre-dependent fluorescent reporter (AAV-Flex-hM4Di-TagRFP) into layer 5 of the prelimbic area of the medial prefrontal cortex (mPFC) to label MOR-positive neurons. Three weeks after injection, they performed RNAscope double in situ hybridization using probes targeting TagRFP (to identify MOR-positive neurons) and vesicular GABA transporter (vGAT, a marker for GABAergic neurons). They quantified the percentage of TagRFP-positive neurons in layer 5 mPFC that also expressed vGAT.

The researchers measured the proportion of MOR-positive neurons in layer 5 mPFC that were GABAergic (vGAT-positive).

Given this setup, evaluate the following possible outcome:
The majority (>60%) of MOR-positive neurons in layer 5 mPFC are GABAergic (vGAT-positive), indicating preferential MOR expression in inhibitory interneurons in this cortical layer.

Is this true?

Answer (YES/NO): YES